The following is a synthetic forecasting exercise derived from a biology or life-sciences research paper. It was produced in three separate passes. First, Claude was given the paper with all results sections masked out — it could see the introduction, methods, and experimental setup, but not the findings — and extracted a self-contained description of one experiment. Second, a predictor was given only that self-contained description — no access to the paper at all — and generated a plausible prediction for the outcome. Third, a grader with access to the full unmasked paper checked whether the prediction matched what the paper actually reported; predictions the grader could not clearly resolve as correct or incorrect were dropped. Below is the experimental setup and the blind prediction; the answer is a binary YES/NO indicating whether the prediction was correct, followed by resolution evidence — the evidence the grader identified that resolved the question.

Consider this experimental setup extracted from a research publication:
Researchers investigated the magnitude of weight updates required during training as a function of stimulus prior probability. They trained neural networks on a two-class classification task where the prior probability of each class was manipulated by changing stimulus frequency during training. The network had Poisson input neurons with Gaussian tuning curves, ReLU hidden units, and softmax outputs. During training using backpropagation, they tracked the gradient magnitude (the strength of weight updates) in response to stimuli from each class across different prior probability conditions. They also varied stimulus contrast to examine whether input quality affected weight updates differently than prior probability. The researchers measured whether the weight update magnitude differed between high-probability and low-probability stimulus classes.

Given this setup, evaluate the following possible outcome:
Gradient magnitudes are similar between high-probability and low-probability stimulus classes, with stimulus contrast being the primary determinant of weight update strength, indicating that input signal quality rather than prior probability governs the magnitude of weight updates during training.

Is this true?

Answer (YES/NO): NO